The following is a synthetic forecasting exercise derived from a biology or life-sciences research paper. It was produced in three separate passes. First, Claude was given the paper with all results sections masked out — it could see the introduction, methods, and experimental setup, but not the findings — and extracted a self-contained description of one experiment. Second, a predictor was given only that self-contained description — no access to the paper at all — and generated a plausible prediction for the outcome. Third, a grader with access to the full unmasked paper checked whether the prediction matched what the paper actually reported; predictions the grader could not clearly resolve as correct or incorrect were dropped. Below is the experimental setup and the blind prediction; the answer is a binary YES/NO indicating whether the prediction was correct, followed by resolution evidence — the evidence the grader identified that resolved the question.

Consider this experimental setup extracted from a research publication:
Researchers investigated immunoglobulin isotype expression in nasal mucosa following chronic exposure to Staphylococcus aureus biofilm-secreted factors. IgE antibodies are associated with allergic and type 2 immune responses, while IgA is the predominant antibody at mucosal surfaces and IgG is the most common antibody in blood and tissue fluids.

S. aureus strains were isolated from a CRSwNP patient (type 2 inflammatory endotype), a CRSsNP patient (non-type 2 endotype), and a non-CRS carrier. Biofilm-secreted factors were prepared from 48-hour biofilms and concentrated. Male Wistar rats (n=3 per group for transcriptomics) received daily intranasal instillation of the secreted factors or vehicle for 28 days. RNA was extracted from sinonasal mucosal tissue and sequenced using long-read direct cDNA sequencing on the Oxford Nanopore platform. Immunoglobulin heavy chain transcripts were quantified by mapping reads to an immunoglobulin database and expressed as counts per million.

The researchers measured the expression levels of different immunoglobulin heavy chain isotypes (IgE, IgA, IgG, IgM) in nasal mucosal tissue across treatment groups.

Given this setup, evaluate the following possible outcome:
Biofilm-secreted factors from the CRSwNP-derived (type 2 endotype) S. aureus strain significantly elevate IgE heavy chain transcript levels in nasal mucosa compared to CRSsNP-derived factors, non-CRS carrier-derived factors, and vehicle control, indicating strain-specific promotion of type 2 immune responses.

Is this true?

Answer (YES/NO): NO